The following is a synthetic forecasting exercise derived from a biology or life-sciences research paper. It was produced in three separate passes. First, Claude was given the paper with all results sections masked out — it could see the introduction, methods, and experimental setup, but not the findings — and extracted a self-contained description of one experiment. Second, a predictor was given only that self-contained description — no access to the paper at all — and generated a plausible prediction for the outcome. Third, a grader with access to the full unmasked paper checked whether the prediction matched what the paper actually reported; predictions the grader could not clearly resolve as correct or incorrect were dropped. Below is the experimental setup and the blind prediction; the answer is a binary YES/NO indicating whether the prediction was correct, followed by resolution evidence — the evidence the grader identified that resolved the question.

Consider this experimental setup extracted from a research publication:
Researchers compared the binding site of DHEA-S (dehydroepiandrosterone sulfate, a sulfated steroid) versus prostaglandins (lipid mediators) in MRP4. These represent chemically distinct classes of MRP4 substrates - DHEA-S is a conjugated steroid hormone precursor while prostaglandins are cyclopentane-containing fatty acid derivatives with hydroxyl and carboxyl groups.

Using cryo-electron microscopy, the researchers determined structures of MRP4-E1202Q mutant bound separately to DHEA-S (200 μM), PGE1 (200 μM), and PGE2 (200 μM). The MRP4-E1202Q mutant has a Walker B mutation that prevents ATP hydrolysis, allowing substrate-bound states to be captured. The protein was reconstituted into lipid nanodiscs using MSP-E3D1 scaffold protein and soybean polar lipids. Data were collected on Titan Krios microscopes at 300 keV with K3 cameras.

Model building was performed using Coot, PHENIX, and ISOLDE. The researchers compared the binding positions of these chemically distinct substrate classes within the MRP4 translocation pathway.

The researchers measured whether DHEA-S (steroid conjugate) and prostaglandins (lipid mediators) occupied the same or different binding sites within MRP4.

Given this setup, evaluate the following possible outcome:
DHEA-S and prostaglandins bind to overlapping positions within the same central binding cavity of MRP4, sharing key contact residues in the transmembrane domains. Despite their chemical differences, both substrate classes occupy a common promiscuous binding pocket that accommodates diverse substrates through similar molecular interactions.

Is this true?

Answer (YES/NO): YES